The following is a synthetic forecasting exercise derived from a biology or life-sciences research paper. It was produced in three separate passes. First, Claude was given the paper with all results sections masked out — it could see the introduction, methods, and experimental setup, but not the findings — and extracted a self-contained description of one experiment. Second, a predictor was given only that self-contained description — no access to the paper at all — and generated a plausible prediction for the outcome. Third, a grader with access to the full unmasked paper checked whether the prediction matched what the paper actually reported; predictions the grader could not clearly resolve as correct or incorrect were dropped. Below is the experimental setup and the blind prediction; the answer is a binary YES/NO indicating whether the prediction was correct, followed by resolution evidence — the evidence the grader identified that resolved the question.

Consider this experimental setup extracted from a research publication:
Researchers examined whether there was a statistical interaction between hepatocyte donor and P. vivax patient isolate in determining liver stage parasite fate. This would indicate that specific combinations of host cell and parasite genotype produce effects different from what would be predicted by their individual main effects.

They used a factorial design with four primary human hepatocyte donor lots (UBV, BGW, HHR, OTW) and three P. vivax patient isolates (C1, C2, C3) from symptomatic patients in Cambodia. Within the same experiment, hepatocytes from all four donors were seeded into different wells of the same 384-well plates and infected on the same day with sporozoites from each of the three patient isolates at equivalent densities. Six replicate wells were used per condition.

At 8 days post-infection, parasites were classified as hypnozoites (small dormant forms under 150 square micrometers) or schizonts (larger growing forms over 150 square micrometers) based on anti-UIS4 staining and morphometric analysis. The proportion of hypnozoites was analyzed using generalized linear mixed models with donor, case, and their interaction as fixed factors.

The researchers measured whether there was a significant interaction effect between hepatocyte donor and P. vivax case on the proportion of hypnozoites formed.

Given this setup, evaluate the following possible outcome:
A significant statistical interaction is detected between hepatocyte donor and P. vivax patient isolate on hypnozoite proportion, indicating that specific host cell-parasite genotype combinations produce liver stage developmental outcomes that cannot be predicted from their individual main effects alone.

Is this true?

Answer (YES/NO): NO